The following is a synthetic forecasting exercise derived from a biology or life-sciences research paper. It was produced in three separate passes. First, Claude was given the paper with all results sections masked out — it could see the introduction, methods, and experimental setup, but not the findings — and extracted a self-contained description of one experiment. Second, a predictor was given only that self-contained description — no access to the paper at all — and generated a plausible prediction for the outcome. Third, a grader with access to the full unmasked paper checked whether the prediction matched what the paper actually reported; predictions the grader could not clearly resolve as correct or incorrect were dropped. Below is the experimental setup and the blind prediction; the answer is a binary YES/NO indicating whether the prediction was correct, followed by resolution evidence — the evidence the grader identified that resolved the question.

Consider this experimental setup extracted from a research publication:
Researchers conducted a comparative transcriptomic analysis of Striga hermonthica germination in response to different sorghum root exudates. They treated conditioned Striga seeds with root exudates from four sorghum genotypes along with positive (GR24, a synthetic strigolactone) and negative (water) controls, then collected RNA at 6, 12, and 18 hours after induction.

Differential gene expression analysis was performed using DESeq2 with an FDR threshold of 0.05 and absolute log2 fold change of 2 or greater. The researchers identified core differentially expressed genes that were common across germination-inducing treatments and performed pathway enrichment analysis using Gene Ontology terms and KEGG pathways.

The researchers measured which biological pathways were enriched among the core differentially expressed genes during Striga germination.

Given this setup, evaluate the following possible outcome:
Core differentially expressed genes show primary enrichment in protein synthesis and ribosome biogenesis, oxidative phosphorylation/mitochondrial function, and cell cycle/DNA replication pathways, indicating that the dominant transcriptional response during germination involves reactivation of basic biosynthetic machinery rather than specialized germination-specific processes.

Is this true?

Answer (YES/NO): NO